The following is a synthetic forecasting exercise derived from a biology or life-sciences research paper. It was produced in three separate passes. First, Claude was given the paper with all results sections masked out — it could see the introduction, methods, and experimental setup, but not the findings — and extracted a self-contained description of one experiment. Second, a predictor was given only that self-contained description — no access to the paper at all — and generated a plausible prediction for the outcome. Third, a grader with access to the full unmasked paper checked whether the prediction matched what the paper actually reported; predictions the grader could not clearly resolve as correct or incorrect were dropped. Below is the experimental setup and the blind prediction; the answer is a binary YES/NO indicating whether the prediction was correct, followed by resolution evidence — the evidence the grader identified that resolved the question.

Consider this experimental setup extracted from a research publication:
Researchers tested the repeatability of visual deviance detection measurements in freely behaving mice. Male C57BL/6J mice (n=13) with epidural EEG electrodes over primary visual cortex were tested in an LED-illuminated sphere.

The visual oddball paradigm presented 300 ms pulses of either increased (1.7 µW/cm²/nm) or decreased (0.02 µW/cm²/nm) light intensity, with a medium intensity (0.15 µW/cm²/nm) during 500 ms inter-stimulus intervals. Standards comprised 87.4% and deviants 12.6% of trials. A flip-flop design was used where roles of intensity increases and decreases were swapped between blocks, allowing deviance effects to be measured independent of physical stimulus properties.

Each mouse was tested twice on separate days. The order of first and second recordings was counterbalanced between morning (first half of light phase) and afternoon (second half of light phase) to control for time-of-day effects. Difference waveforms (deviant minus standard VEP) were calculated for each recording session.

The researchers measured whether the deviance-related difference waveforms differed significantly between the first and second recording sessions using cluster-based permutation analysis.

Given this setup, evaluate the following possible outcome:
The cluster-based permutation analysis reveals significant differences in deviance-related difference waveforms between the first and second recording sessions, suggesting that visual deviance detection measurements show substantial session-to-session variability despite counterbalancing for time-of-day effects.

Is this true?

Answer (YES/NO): NO